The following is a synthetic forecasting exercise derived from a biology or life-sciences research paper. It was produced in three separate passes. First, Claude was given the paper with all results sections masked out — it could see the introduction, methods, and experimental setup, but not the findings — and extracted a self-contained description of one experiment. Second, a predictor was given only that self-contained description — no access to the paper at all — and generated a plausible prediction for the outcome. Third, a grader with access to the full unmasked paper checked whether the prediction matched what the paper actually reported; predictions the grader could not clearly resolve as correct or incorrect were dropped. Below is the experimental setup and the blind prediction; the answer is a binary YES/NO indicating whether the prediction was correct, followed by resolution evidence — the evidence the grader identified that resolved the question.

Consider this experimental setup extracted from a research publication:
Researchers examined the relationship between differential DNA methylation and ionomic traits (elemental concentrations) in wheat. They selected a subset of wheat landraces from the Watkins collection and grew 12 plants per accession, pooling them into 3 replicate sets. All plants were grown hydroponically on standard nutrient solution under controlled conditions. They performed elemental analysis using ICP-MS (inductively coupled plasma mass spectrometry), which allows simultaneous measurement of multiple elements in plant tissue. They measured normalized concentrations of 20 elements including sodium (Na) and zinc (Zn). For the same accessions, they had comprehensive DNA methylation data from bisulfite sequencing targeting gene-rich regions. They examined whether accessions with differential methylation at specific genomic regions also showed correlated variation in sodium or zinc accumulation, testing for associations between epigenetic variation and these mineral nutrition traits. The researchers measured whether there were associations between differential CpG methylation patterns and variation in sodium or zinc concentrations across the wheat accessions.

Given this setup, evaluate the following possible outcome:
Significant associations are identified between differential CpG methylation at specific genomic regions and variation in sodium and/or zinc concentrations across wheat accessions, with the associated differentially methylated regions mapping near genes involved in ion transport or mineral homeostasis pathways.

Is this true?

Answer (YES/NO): YES